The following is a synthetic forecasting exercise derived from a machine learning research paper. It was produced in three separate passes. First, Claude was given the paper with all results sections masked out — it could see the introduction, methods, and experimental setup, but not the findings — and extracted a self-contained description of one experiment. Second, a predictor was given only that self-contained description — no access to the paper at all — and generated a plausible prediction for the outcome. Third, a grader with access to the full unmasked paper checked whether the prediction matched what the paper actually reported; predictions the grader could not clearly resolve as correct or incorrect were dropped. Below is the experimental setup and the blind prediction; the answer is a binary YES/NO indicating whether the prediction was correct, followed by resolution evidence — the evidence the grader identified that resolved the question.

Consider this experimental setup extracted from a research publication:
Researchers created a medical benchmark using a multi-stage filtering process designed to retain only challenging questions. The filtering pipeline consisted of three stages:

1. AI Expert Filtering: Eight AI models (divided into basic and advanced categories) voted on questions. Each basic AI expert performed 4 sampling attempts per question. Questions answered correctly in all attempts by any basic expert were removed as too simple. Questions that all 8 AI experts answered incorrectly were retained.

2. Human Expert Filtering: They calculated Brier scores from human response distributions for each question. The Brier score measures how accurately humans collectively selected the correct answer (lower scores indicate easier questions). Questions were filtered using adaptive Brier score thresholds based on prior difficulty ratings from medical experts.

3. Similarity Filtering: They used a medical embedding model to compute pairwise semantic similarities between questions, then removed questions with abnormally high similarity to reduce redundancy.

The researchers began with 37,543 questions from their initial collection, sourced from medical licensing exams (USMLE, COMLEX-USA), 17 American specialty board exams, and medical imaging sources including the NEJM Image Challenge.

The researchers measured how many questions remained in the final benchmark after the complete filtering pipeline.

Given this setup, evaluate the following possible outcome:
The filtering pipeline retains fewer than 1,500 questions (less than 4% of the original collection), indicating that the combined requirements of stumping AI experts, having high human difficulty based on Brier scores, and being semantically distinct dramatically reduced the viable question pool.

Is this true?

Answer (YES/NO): NO